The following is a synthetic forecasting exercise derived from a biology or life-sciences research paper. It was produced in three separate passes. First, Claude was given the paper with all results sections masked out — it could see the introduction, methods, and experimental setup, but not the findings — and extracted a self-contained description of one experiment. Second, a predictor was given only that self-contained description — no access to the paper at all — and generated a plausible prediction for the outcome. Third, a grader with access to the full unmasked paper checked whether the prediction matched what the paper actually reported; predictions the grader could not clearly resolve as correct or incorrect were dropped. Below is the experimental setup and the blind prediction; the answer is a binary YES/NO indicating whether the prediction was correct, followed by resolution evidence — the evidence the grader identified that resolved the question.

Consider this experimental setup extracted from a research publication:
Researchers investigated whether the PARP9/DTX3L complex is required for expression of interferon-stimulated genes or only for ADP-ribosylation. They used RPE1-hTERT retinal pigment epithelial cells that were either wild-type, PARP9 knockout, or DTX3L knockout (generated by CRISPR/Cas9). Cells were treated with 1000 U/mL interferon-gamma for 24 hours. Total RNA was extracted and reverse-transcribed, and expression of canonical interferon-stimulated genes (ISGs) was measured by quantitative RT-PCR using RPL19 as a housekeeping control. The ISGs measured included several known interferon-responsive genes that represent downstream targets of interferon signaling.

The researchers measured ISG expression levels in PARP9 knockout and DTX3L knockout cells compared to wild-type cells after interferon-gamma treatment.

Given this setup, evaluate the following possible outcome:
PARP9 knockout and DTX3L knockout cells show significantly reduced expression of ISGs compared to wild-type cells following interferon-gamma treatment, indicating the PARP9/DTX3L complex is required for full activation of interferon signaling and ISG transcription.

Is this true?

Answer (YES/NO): NO